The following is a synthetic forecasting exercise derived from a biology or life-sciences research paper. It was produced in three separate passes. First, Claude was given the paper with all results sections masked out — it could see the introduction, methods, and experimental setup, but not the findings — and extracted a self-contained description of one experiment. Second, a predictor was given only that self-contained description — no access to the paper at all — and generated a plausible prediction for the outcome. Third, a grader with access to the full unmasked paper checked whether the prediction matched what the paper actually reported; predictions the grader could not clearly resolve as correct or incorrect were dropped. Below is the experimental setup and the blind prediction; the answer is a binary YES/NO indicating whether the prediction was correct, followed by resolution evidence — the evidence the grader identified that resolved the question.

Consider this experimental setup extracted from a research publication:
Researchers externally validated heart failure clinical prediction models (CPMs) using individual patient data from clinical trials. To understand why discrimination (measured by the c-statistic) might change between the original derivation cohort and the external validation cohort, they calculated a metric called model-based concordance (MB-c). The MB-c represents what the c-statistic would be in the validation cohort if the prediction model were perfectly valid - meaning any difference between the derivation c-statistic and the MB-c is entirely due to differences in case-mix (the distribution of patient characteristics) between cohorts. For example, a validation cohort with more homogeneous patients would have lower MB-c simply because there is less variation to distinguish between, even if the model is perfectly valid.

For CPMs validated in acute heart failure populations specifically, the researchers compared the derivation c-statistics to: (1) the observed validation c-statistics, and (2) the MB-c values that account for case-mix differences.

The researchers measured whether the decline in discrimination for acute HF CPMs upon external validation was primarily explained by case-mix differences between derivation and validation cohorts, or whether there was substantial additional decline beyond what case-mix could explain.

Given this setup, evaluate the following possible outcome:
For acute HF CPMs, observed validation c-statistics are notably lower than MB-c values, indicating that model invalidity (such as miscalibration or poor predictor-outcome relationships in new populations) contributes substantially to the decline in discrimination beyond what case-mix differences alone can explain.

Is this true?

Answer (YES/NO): NO